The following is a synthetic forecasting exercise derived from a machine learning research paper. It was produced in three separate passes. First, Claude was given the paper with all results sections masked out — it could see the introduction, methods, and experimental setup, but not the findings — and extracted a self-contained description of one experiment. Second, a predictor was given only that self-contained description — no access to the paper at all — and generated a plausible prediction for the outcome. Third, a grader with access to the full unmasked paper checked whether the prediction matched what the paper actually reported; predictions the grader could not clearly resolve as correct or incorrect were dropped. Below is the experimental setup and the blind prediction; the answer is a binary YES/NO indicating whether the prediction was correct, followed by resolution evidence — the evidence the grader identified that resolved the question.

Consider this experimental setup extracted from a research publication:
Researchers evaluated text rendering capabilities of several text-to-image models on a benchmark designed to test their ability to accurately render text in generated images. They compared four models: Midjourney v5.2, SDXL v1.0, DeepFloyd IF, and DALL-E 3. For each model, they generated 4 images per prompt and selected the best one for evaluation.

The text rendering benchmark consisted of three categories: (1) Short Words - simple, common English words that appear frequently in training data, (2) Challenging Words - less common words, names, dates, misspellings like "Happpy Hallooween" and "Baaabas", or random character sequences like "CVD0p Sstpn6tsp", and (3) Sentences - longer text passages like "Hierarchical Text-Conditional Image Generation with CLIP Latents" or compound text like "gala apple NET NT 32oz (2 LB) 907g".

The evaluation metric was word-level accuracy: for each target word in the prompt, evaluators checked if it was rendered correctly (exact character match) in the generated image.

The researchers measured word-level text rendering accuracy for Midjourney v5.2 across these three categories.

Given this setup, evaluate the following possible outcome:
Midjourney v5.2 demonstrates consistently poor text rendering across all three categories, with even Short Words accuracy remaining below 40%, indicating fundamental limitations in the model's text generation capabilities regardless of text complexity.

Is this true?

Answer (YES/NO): YES